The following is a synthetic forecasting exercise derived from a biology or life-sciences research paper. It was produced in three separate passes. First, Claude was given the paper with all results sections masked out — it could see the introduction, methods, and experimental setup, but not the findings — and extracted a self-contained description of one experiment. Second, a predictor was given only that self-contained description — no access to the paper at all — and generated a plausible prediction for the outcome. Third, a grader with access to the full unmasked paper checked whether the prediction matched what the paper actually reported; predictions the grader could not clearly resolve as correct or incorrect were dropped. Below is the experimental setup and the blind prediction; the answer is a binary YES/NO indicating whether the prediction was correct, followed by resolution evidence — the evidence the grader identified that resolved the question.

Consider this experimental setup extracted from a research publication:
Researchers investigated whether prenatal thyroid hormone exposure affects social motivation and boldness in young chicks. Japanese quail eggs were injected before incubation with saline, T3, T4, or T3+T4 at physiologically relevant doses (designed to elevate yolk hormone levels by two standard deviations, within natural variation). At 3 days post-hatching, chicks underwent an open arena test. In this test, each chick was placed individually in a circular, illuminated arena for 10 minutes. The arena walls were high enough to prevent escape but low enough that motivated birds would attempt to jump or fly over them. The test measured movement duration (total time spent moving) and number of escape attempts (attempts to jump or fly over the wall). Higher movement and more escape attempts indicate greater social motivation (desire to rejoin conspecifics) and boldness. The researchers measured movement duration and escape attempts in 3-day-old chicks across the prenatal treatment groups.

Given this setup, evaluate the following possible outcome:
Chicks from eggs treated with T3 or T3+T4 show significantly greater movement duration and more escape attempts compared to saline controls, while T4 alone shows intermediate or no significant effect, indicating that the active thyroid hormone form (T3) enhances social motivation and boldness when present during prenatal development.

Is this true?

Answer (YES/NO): NO